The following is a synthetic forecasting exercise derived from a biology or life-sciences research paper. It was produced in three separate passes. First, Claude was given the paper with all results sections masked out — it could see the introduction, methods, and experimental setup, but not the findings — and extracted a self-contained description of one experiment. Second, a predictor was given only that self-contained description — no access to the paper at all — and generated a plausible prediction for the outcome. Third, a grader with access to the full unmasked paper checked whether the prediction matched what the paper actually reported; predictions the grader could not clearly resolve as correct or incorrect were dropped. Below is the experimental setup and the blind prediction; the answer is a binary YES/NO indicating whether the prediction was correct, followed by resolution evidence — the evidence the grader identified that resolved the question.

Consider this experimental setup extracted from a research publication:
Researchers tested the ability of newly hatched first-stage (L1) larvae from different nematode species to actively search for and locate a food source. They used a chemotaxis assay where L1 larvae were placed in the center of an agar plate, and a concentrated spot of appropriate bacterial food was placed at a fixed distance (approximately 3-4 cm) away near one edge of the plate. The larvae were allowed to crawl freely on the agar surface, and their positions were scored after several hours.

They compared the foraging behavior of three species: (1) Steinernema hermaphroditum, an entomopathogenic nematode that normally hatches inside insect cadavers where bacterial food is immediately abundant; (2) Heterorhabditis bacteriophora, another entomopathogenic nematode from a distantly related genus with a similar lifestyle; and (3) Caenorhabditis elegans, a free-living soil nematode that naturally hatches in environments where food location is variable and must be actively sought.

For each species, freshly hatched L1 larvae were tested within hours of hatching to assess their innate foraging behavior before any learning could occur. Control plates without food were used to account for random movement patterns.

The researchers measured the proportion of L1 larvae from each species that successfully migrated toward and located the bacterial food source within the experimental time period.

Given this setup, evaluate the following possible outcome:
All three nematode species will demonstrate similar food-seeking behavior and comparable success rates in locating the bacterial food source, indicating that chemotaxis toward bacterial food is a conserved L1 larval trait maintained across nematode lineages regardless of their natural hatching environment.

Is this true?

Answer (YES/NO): NO